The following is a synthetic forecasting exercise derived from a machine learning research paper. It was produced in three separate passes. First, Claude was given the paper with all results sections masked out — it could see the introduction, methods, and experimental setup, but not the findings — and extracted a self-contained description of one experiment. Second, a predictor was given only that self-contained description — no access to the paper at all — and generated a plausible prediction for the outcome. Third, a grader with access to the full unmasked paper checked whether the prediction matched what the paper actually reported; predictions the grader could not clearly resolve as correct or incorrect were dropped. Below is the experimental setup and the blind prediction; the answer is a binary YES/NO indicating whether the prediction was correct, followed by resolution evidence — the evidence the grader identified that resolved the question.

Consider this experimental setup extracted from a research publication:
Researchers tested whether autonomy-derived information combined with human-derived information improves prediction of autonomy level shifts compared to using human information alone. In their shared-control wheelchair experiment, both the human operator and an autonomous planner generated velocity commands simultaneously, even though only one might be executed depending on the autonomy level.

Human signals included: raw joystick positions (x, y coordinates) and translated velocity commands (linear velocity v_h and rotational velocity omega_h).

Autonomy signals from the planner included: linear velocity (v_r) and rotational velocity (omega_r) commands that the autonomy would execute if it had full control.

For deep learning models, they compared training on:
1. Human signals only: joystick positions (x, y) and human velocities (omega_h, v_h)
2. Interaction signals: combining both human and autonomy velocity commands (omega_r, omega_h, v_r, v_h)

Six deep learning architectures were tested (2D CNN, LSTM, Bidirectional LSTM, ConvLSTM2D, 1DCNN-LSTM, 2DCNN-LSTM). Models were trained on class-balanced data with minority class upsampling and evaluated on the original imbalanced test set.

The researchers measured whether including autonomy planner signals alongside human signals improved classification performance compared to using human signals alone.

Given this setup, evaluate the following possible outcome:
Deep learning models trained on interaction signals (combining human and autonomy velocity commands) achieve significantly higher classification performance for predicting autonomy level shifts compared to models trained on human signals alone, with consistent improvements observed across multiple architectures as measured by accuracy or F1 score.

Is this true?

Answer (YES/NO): NO